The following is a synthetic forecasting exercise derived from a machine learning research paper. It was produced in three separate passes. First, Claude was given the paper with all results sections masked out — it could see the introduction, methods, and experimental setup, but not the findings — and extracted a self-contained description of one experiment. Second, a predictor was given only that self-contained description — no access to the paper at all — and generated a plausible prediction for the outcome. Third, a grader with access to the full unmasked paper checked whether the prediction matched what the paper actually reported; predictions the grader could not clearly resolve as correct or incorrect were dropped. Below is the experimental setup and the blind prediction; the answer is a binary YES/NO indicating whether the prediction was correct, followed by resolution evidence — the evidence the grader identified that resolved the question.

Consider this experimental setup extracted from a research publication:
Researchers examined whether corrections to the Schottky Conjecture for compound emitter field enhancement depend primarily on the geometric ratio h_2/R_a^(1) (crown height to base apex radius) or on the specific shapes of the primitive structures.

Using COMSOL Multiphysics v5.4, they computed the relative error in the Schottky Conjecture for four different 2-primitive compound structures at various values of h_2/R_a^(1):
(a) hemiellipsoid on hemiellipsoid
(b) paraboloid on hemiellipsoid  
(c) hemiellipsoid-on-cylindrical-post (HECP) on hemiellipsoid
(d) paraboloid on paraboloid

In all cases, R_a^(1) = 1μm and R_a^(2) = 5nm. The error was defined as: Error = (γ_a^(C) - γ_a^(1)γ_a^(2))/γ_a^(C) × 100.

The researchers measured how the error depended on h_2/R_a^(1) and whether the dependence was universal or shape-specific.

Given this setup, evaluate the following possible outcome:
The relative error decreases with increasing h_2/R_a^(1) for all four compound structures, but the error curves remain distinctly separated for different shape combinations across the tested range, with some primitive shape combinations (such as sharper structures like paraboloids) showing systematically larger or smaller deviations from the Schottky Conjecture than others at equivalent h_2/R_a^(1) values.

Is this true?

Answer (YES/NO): NO